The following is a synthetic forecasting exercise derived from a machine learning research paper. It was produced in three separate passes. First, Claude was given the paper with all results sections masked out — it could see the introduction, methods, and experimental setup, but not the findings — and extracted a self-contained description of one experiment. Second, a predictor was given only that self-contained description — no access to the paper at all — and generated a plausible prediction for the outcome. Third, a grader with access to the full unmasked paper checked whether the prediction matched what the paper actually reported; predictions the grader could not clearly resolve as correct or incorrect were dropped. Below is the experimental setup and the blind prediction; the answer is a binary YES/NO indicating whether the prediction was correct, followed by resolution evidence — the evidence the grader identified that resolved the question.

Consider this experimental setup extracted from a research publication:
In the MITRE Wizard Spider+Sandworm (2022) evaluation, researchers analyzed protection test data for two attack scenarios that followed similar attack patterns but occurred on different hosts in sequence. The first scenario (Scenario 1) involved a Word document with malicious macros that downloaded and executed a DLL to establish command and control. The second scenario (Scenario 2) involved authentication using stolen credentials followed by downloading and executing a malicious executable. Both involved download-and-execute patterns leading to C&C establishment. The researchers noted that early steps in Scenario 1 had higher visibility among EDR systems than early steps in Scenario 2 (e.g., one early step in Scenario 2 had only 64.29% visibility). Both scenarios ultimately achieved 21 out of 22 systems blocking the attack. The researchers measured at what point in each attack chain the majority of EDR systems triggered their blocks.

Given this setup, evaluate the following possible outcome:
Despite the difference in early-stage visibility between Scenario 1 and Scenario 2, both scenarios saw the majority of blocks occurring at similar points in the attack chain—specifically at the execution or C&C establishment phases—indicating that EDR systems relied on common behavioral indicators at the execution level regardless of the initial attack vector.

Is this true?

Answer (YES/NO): NO